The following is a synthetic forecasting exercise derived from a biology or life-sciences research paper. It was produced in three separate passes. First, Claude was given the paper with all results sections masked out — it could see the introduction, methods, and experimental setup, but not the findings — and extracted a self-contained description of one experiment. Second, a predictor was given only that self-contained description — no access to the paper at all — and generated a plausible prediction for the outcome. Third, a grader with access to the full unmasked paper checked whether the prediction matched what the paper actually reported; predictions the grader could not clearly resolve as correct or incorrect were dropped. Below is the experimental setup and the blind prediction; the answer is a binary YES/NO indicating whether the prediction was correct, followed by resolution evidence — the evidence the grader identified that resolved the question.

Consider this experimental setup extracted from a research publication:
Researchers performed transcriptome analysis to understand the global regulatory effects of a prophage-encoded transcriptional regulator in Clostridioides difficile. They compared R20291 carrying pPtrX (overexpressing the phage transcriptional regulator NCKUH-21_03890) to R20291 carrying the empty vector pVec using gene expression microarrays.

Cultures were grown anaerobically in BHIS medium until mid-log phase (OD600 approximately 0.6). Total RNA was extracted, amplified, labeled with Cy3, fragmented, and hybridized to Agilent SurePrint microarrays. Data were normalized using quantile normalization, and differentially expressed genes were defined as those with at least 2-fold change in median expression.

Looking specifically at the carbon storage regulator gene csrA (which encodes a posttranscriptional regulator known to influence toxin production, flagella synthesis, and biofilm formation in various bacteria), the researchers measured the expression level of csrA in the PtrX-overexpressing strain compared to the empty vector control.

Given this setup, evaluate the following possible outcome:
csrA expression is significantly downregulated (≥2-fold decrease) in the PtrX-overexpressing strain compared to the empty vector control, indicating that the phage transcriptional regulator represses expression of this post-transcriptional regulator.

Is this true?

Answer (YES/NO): NO